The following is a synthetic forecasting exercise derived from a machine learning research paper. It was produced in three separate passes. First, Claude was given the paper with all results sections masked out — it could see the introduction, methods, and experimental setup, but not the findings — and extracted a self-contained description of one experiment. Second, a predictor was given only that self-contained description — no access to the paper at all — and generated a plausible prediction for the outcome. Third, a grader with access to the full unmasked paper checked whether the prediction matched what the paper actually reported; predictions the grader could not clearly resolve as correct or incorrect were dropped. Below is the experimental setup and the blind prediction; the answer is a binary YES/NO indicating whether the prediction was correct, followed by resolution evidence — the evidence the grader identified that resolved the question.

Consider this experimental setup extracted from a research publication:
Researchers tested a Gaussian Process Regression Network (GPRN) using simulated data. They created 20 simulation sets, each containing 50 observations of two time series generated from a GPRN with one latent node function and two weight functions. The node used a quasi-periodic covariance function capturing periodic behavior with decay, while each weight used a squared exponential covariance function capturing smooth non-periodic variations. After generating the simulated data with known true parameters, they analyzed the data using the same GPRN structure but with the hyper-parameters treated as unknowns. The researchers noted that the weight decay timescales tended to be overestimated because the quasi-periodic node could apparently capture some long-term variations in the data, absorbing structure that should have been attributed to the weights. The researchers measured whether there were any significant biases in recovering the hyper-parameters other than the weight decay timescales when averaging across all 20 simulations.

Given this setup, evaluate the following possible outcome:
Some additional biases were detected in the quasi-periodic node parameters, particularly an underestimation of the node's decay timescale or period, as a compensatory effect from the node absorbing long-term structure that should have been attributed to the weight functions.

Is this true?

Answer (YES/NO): NO